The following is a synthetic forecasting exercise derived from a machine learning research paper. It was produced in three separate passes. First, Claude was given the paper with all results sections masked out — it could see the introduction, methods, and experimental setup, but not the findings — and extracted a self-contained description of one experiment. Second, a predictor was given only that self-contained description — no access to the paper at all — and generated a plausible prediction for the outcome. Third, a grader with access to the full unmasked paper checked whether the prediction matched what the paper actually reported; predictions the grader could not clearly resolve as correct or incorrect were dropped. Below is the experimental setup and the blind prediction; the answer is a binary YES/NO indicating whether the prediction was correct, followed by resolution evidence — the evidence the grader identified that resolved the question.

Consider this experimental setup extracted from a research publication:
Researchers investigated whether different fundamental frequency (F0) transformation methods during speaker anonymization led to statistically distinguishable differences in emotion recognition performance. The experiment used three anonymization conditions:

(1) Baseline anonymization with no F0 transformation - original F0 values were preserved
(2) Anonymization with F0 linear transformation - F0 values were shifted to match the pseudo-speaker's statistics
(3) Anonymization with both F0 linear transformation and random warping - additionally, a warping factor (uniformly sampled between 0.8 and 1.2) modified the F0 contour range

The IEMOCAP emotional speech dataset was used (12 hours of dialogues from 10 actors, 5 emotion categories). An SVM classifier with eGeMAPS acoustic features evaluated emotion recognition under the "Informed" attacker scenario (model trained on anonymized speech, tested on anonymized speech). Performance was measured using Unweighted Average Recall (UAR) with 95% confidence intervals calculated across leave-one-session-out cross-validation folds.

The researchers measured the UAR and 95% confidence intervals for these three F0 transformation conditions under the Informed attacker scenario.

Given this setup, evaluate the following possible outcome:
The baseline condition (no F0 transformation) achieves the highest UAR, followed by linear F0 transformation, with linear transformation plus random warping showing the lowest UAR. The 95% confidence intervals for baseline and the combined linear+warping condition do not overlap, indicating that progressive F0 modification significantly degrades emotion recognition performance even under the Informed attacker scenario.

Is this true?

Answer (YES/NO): NO